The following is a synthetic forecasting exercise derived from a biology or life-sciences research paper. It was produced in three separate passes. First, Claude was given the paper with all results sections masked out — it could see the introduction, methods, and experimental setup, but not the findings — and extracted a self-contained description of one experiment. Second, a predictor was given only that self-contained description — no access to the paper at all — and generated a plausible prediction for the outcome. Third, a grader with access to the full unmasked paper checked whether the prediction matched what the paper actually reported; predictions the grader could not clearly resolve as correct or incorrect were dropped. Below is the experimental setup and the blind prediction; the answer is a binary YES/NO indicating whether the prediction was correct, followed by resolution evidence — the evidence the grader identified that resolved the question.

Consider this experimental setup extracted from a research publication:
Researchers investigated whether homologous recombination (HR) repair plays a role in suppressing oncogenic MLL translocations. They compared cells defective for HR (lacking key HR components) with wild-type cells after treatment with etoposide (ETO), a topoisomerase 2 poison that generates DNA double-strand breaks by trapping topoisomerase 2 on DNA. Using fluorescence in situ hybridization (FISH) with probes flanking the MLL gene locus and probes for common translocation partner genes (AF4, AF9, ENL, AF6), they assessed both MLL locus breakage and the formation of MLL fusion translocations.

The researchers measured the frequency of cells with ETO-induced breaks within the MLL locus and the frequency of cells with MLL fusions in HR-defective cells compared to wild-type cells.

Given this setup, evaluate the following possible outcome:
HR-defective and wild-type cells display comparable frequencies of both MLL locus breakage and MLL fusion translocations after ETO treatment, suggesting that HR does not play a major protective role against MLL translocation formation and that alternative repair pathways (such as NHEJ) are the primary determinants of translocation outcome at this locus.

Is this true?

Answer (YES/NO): YES